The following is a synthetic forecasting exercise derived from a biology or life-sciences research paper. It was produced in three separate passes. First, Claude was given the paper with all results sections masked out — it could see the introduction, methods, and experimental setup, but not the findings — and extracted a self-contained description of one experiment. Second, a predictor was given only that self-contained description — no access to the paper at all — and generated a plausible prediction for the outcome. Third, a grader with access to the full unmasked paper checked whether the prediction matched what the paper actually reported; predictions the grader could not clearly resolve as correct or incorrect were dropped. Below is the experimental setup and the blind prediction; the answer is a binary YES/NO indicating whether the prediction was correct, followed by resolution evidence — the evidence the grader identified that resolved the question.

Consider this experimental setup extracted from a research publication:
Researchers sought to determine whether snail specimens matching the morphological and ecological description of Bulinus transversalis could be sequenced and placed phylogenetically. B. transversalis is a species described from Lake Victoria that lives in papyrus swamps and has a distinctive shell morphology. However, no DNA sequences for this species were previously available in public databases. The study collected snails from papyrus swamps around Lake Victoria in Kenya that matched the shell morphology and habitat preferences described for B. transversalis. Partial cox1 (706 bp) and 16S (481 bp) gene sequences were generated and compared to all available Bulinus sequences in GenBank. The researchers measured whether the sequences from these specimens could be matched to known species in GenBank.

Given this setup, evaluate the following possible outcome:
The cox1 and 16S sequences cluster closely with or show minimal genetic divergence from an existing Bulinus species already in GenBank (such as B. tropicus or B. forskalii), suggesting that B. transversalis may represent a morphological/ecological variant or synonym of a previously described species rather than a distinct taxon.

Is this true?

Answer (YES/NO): NO